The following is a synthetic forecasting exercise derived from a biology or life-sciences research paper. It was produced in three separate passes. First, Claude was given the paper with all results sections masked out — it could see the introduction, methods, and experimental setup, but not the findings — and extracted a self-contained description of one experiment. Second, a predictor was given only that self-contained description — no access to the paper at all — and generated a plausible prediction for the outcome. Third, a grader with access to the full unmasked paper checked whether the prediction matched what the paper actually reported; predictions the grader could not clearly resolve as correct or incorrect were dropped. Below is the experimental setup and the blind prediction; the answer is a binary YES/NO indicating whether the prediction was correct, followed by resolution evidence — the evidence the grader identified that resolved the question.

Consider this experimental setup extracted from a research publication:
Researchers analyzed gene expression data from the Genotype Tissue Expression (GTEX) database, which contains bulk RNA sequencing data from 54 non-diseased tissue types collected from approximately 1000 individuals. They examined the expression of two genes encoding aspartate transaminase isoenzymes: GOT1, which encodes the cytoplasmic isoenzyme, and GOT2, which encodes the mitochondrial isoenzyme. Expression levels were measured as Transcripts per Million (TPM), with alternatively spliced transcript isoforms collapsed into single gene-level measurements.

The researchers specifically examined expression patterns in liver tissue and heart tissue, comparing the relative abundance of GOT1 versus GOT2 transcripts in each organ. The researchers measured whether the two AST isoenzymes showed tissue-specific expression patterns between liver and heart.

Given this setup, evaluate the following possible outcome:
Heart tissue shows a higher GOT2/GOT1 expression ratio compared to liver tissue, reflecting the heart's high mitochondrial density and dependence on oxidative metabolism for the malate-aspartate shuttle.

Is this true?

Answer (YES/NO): NO